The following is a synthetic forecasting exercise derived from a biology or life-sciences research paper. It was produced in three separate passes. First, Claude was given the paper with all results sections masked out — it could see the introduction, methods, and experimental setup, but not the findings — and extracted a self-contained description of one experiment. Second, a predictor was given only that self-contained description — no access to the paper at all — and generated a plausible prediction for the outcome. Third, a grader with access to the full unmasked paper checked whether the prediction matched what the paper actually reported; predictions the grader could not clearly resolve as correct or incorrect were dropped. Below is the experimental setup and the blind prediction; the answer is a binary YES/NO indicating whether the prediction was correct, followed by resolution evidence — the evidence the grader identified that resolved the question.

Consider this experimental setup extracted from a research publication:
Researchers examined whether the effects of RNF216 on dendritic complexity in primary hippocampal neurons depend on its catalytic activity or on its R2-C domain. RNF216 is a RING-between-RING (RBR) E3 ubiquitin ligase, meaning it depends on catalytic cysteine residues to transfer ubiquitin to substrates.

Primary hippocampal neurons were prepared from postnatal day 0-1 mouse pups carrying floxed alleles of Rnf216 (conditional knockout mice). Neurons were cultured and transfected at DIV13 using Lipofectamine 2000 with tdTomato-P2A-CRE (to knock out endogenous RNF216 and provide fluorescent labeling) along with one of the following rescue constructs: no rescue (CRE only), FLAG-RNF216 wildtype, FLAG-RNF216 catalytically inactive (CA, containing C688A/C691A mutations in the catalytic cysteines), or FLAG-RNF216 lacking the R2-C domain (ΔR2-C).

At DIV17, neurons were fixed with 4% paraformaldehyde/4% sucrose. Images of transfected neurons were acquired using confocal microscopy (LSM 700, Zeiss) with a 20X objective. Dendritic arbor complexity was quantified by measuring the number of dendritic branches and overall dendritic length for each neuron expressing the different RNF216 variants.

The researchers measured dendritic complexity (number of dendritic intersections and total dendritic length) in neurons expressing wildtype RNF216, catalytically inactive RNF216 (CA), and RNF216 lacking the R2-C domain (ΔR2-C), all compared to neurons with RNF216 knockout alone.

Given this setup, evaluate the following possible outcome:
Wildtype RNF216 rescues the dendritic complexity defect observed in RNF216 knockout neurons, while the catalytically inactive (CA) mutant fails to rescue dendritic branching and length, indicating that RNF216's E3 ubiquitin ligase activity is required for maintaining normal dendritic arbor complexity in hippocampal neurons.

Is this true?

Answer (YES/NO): NO